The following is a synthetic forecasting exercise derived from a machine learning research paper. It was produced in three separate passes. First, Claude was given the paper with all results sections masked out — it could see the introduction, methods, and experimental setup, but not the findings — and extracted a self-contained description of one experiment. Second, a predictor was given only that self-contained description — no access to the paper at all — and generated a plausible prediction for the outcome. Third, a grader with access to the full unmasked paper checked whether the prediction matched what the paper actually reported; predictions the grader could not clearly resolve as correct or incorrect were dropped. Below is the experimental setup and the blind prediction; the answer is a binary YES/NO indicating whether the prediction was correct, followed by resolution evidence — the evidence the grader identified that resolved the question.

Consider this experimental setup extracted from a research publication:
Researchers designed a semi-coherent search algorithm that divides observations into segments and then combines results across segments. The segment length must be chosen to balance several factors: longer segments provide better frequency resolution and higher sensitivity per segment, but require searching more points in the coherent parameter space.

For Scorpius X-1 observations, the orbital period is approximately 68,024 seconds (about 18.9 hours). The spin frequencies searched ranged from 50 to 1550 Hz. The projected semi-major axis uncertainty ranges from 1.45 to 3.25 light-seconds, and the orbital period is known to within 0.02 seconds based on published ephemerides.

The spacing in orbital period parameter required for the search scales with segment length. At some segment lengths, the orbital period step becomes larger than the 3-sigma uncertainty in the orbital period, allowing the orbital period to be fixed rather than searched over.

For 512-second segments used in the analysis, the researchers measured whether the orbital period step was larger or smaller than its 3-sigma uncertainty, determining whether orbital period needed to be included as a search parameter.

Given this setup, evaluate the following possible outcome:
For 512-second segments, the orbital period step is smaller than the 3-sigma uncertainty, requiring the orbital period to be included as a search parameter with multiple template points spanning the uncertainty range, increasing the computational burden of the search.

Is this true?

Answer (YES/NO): NO